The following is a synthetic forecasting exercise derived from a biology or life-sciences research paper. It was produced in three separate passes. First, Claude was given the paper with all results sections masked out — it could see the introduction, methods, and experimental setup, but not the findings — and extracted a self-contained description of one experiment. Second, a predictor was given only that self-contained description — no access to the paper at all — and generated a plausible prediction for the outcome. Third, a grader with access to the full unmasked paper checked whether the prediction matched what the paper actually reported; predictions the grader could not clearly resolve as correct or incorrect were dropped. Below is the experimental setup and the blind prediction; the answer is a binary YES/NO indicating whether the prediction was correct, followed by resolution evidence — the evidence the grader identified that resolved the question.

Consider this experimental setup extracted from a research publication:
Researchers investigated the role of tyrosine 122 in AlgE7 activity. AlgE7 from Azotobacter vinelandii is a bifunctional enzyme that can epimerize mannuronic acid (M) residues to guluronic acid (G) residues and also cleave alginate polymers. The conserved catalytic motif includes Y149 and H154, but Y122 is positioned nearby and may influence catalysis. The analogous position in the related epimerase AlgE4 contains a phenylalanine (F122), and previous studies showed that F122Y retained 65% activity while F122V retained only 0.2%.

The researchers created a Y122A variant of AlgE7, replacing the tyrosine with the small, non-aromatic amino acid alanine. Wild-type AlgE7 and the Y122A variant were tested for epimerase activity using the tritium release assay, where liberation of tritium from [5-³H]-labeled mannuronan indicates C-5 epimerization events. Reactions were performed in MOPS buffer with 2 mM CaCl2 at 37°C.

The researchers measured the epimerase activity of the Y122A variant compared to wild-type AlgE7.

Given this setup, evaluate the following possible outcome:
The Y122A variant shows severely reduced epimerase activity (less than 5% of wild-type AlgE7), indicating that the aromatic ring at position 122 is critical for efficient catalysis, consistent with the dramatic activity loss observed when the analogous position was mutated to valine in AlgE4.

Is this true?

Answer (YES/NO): YES